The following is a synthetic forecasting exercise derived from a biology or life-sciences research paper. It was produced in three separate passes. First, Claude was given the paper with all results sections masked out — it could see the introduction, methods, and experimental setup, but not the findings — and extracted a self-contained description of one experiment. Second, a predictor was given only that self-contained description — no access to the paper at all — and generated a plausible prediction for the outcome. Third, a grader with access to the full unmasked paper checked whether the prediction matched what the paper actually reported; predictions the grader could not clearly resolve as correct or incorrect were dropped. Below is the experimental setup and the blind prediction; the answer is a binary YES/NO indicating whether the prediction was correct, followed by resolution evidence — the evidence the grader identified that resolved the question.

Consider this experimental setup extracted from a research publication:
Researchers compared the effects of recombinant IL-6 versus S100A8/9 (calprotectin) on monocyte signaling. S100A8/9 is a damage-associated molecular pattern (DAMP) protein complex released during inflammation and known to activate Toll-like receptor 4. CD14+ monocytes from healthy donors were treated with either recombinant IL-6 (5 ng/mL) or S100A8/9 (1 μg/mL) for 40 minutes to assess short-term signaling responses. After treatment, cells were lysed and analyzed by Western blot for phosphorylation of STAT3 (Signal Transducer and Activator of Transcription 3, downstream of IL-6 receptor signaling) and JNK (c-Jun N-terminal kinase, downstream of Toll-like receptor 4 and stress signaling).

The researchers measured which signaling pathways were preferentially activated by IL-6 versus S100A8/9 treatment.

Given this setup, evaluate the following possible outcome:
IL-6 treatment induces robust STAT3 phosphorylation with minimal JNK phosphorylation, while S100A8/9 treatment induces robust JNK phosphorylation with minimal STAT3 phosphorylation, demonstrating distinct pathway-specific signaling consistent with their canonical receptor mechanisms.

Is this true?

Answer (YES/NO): NO